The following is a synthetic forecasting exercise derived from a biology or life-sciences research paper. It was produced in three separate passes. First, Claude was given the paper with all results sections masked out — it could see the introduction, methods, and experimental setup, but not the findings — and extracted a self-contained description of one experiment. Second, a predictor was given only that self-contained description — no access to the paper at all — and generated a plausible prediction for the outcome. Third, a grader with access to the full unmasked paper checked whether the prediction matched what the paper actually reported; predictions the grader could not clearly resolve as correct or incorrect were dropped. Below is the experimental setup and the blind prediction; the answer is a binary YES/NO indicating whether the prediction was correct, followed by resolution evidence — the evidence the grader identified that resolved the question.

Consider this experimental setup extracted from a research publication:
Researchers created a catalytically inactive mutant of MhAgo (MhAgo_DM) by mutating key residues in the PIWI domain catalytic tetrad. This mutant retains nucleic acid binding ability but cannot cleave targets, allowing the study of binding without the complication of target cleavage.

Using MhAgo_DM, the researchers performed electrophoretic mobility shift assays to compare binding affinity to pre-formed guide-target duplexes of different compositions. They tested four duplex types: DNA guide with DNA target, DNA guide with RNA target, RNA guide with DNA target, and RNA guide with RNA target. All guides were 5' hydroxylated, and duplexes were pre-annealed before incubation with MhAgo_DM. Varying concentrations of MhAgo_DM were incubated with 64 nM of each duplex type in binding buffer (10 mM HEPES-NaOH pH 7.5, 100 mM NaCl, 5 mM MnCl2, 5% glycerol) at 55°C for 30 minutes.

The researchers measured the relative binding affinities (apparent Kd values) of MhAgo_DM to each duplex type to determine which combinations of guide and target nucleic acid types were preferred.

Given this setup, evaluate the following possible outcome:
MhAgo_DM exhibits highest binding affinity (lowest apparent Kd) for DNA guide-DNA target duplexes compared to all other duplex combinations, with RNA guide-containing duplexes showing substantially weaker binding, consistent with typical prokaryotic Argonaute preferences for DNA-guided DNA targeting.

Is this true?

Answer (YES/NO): NO